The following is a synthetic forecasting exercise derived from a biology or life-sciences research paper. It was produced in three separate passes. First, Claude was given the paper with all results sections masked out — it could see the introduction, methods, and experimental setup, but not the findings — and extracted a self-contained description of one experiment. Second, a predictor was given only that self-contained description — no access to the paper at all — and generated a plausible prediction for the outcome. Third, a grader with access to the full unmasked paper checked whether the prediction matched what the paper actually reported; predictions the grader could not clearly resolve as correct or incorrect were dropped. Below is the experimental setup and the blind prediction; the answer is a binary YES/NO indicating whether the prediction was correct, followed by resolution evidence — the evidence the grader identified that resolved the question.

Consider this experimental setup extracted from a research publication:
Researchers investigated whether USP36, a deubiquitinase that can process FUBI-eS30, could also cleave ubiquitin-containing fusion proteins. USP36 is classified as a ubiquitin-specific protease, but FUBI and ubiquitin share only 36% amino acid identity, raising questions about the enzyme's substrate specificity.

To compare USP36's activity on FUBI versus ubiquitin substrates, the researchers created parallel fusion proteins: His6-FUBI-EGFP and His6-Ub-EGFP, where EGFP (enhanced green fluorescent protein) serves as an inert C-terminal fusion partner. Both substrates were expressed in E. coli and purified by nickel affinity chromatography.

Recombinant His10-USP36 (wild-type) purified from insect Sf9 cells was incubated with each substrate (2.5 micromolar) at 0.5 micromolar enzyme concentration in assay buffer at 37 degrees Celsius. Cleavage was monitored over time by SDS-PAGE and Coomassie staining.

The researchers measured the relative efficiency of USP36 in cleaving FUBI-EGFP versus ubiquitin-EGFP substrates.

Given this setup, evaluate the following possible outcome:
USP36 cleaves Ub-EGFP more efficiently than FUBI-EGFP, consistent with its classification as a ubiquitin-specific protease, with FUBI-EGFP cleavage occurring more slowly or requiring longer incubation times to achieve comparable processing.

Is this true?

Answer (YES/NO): NO